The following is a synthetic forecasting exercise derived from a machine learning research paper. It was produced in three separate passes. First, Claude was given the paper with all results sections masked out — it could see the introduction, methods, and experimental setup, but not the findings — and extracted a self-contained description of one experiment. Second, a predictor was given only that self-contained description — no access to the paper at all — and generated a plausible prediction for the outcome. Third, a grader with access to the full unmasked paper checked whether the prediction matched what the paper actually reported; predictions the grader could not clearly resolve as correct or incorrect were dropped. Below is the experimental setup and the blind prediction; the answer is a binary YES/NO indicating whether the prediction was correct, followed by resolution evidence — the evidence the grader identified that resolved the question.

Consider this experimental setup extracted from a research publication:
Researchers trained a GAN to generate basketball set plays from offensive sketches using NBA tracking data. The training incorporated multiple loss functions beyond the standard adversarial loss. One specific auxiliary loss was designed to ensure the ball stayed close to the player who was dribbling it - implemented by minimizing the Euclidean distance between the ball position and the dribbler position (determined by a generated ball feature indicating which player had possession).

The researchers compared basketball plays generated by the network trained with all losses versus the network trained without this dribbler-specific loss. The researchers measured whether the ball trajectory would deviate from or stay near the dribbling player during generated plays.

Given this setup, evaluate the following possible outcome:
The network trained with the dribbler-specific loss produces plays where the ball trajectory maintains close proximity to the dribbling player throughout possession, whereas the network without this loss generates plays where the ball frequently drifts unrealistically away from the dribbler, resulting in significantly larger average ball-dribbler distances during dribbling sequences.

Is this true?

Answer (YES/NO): YES